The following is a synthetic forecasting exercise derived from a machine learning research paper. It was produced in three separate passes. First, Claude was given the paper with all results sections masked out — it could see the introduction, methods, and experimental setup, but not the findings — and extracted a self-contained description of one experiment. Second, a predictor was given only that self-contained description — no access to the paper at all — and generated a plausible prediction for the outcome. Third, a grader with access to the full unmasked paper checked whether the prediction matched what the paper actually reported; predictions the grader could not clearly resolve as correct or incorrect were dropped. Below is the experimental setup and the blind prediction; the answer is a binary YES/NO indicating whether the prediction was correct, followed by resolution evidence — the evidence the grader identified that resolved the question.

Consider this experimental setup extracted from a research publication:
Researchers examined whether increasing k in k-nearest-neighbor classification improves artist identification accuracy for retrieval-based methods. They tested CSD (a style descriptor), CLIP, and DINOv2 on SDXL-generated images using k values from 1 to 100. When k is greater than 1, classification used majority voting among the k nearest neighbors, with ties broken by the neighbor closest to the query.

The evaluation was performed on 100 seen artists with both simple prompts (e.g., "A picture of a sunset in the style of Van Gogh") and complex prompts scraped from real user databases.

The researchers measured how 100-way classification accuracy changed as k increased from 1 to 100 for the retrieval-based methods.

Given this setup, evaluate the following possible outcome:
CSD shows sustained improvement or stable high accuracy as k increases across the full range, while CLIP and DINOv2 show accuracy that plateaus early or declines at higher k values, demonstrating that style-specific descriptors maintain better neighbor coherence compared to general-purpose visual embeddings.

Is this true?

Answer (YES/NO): NO